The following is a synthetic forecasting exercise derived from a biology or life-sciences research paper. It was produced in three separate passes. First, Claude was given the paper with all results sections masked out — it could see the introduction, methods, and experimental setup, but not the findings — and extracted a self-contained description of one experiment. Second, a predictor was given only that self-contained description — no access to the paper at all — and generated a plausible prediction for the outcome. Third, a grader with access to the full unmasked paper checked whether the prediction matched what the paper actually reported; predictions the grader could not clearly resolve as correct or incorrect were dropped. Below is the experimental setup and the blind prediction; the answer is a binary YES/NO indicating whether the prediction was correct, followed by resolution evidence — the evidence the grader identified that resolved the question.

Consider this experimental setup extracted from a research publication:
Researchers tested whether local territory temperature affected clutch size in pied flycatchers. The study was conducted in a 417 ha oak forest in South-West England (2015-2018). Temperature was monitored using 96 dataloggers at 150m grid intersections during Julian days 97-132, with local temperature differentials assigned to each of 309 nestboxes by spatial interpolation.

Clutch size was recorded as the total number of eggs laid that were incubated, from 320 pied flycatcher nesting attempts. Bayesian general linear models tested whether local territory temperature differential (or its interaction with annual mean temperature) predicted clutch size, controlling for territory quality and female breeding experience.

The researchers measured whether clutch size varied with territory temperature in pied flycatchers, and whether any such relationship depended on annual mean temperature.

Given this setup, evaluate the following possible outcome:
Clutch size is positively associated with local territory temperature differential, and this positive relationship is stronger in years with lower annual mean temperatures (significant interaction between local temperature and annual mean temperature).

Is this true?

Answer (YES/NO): NO